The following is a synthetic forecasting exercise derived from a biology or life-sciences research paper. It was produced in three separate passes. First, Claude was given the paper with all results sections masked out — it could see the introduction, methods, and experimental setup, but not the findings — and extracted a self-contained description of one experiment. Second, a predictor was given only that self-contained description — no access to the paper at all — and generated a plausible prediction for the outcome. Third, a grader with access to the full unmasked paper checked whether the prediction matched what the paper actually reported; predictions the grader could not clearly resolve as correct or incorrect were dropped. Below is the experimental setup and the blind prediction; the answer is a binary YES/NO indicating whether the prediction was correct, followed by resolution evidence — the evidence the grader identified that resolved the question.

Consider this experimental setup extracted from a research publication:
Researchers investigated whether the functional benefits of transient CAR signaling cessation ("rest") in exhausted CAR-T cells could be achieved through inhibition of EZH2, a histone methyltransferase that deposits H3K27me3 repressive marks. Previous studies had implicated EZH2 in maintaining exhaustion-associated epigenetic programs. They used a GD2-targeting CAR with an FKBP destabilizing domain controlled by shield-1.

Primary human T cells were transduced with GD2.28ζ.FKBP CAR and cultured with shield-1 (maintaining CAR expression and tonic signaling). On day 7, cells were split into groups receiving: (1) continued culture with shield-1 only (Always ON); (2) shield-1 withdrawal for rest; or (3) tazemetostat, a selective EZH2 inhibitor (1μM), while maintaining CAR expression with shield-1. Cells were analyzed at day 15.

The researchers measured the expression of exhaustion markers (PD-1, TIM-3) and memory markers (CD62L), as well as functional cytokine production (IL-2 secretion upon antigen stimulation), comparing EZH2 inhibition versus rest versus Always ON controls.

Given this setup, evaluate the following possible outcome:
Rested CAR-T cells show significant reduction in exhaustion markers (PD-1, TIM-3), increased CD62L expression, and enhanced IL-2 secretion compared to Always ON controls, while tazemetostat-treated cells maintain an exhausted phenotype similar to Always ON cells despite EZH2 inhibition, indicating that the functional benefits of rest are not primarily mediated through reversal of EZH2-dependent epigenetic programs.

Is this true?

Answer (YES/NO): NO